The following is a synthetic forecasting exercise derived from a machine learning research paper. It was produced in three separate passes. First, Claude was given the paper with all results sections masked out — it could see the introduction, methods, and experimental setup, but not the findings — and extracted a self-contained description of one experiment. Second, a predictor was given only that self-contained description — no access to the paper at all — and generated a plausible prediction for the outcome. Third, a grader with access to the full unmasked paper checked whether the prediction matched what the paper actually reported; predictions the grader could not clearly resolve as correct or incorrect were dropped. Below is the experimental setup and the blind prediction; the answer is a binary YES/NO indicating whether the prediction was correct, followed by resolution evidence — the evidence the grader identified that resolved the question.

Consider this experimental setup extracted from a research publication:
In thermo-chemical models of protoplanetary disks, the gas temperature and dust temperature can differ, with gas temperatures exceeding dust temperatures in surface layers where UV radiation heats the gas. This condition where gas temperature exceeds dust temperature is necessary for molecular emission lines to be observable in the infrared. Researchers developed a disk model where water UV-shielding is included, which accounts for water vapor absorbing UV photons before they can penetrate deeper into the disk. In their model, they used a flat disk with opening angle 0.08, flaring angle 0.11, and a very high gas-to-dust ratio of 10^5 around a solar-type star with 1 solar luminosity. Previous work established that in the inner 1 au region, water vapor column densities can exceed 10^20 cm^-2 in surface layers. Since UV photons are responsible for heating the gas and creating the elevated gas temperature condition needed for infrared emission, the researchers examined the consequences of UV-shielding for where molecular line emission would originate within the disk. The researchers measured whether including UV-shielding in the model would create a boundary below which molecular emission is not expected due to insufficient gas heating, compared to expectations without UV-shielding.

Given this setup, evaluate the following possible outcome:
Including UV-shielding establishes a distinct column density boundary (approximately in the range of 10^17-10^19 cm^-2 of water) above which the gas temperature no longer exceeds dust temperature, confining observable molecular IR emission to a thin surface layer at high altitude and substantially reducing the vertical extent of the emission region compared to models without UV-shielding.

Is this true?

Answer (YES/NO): NO